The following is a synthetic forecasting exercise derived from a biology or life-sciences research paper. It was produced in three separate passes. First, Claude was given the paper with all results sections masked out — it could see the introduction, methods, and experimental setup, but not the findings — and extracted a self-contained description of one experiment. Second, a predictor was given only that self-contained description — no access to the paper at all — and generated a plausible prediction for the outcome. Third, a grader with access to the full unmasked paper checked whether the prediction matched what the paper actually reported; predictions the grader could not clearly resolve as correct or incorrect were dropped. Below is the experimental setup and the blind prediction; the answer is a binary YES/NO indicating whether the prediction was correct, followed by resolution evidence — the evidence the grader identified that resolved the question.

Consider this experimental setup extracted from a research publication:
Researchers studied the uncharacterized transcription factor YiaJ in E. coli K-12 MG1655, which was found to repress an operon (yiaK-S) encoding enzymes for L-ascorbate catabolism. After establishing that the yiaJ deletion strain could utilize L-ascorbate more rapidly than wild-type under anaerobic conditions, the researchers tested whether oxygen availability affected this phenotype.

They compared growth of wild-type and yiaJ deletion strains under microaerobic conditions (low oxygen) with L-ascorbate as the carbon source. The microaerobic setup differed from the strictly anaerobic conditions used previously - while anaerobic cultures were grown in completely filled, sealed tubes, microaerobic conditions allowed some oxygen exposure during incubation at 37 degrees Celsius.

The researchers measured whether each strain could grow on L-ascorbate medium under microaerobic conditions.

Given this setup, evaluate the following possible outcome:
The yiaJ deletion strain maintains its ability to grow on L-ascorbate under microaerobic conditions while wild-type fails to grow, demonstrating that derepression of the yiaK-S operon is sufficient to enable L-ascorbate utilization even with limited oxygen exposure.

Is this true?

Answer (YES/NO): YES